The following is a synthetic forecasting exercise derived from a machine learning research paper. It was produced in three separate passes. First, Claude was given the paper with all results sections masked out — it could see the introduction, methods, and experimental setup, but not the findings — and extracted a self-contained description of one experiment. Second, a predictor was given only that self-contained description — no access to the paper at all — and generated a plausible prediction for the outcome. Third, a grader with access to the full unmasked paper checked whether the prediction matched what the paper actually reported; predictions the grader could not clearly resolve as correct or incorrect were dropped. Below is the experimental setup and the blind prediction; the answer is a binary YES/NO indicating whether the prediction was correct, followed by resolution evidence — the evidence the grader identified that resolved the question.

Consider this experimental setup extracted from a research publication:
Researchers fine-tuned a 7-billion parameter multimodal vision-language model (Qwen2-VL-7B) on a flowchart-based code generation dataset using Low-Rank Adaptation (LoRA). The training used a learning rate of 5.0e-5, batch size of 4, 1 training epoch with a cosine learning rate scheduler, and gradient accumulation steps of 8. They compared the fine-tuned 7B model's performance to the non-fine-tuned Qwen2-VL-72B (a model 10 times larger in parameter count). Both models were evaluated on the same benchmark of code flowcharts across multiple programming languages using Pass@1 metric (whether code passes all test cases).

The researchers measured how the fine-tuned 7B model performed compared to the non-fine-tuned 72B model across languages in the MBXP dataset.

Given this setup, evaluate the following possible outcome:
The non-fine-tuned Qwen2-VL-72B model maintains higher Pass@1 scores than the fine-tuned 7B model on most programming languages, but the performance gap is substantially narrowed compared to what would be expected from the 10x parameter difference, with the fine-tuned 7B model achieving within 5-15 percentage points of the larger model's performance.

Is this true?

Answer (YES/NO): NO